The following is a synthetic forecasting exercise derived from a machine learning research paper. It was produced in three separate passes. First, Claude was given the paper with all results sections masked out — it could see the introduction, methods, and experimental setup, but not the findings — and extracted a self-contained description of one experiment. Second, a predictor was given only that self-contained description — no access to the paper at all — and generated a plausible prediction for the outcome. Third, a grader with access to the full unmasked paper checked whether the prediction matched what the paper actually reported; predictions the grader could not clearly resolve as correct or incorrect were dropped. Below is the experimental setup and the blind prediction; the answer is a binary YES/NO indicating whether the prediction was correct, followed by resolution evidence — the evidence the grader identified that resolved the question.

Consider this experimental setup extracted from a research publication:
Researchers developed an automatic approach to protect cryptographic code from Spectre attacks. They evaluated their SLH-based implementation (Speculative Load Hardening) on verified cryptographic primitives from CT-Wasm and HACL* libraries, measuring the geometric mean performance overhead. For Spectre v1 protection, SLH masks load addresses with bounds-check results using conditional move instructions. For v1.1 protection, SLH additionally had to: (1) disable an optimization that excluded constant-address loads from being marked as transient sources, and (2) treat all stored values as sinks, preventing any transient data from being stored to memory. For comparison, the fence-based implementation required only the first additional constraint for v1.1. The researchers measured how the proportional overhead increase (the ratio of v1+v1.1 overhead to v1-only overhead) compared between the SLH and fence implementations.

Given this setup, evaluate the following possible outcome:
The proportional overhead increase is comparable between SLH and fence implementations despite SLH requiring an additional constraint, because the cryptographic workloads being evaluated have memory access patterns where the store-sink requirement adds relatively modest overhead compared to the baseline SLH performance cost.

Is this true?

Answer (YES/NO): NO